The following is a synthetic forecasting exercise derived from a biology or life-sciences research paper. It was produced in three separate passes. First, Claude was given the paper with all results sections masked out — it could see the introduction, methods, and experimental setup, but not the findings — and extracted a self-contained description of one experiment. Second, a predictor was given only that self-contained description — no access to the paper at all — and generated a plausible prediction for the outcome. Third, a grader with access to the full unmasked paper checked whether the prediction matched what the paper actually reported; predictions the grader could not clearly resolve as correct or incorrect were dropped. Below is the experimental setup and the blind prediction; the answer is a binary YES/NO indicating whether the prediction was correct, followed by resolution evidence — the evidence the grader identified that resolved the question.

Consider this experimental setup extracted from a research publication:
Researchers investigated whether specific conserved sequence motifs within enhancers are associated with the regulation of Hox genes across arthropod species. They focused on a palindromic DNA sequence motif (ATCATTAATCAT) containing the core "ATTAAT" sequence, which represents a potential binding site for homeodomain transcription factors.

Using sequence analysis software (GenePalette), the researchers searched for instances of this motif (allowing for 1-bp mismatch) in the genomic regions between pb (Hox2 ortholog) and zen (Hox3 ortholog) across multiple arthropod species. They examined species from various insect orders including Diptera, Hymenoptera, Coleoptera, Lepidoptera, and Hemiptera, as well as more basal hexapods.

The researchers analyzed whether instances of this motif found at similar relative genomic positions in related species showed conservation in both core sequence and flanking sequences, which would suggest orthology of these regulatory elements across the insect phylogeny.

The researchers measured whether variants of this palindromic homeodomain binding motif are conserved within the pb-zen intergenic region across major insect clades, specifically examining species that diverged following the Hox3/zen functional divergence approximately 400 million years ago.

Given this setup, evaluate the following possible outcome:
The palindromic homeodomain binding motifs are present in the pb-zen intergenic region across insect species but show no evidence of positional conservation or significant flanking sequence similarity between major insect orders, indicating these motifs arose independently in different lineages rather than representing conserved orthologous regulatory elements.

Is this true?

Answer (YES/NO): NO